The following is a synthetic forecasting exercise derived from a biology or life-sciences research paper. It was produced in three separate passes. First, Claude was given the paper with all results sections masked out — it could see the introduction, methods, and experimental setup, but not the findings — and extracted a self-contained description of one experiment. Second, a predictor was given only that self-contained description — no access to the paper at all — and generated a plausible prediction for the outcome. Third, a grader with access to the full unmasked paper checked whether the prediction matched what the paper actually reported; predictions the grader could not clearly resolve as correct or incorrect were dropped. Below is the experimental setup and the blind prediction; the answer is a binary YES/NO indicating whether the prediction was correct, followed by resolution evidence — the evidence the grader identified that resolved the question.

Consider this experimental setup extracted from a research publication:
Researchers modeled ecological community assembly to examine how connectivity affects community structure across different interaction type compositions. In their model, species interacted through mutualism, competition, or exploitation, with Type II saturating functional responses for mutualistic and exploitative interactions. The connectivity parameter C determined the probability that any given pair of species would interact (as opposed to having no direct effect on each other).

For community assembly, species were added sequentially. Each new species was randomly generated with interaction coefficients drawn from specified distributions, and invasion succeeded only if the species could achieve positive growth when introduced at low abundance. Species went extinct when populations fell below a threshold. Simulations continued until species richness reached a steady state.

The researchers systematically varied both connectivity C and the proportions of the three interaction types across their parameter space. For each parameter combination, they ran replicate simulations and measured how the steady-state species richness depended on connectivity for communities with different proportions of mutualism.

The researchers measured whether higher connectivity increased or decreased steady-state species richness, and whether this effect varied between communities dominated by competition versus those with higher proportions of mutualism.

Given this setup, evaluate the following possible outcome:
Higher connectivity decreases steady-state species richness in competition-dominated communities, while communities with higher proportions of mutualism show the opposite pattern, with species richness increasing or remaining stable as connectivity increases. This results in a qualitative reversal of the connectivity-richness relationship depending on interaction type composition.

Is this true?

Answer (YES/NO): NO